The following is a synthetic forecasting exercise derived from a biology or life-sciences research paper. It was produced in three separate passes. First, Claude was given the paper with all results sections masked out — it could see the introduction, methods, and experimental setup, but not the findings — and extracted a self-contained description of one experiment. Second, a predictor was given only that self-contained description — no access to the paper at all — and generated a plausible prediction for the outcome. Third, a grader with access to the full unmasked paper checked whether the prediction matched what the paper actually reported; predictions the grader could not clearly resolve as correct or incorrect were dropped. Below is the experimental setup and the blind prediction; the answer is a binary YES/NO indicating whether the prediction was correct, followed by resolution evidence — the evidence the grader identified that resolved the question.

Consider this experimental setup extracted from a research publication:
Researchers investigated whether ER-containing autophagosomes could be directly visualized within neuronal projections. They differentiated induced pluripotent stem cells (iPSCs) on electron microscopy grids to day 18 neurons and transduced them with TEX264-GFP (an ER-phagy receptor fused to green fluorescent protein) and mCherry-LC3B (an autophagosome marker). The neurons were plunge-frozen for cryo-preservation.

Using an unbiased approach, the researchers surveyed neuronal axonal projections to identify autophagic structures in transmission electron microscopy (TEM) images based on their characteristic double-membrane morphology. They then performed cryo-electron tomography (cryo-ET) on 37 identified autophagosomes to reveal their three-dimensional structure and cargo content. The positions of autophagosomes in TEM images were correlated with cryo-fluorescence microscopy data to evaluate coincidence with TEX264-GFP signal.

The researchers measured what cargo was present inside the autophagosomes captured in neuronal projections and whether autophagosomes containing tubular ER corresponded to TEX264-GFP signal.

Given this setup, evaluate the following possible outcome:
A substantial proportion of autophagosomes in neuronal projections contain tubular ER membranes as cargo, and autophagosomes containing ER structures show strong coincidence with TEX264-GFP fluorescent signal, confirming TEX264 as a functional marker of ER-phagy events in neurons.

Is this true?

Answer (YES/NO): NO